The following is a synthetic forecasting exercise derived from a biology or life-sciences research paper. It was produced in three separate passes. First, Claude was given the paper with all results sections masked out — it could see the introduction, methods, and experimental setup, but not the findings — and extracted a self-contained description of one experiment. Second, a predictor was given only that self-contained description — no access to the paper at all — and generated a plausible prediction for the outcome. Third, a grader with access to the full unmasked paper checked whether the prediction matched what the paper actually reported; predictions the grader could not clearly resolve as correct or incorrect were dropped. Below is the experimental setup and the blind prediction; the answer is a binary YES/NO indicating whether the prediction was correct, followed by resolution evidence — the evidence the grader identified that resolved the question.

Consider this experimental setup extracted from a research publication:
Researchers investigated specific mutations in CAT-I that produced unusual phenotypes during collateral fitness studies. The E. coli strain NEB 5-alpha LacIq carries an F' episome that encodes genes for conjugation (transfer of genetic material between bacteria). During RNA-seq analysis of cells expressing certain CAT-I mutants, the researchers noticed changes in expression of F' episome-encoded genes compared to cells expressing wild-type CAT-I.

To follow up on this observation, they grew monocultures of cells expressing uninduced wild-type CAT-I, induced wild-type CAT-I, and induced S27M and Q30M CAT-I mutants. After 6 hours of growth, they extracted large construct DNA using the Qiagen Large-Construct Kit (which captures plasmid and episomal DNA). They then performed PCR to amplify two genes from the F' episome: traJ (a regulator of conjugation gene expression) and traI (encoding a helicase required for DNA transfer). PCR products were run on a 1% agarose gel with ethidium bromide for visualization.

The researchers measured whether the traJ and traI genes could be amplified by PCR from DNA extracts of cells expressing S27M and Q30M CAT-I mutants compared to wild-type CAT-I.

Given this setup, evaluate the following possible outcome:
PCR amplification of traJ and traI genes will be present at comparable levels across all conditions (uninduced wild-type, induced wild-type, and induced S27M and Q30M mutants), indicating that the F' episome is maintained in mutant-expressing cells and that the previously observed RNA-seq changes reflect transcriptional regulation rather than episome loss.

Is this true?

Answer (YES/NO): NO